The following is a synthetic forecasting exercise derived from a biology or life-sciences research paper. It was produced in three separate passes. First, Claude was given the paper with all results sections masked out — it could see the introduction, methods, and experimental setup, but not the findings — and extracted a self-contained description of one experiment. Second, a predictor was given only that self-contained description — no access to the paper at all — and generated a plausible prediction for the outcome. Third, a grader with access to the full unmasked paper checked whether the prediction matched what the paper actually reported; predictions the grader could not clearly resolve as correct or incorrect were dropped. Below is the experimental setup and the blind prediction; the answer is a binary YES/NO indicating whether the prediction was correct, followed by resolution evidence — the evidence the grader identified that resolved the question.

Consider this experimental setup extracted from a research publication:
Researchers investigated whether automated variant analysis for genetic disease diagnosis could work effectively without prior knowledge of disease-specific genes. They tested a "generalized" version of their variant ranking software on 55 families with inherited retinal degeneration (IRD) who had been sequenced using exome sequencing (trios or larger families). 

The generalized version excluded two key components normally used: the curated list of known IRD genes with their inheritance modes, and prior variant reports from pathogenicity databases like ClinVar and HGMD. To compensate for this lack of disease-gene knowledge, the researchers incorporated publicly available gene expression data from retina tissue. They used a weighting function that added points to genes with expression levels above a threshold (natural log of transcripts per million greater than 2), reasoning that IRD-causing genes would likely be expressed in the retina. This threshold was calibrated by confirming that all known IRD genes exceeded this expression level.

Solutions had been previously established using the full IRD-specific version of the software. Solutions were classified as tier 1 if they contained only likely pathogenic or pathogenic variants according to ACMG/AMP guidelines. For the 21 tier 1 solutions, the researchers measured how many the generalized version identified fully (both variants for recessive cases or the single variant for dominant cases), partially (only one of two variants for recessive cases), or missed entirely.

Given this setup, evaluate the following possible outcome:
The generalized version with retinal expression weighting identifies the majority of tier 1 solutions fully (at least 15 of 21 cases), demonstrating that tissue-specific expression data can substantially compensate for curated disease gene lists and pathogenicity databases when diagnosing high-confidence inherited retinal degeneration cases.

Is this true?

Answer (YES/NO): YES